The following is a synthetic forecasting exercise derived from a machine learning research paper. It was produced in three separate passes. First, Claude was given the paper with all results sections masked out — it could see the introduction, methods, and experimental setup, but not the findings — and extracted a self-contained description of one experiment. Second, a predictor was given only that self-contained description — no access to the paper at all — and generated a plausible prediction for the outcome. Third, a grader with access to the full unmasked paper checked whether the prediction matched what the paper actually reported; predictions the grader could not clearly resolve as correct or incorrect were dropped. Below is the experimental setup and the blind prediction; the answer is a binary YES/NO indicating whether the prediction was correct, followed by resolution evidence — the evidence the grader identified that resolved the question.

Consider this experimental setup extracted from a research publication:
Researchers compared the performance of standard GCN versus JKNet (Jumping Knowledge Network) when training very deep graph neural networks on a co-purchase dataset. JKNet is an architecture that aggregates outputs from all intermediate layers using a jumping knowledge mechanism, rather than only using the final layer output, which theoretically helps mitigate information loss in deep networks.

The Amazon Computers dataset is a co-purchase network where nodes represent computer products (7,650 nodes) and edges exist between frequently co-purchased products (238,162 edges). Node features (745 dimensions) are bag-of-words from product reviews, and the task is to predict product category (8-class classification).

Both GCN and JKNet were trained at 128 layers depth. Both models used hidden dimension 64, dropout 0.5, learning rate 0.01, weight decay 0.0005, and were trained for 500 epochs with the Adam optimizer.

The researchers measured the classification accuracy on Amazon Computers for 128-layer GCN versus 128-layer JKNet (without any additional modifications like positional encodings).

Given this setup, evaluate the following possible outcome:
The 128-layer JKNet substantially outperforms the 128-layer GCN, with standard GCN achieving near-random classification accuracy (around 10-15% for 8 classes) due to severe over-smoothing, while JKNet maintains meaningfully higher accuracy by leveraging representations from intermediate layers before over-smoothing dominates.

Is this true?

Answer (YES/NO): NO